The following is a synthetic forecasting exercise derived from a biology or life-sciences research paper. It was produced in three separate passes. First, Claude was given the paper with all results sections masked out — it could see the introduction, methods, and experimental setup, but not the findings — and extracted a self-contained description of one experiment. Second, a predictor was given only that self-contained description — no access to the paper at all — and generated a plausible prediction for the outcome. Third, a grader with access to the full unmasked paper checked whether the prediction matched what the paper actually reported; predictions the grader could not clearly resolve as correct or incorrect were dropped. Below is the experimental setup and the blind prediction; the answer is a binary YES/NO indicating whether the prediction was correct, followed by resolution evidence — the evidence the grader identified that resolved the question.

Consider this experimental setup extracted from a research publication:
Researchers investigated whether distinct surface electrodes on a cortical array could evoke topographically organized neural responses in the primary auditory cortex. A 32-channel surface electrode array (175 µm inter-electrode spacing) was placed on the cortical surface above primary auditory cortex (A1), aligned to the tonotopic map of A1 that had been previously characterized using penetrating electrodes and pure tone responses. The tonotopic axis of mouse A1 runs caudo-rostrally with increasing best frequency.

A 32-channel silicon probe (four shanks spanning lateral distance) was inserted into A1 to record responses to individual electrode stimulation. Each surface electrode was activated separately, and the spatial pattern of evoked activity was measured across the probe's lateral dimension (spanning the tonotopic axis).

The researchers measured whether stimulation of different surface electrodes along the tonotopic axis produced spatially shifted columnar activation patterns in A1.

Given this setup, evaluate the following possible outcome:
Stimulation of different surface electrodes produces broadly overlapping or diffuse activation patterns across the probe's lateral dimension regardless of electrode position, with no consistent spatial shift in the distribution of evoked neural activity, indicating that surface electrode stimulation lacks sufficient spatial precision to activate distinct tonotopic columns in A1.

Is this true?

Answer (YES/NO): NO